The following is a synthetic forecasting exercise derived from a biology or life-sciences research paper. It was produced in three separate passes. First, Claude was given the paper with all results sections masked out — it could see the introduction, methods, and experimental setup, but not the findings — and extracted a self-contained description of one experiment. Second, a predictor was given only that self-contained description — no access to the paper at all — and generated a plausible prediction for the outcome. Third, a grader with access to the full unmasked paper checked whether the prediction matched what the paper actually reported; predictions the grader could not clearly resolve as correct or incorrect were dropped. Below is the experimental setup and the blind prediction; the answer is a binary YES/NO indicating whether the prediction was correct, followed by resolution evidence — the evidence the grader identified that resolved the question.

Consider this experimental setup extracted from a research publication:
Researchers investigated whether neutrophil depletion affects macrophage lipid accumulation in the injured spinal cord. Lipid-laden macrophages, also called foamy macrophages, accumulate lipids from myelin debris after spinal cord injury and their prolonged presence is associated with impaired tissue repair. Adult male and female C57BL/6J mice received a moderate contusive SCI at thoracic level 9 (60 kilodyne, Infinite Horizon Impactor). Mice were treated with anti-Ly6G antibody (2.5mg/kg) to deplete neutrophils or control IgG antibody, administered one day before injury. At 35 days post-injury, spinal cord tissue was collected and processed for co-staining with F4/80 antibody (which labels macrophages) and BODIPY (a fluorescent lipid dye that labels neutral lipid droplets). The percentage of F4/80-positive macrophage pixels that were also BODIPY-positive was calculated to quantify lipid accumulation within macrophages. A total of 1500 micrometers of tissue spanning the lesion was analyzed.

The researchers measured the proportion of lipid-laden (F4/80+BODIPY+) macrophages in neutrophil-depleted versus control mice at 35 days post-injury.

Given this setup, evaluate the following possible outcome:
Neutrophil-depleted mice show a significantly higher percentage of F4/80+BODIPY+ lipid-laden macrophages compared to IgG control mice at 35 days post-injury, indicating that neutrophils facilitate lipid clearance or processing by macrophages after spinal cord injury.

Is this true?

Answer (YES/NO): NO